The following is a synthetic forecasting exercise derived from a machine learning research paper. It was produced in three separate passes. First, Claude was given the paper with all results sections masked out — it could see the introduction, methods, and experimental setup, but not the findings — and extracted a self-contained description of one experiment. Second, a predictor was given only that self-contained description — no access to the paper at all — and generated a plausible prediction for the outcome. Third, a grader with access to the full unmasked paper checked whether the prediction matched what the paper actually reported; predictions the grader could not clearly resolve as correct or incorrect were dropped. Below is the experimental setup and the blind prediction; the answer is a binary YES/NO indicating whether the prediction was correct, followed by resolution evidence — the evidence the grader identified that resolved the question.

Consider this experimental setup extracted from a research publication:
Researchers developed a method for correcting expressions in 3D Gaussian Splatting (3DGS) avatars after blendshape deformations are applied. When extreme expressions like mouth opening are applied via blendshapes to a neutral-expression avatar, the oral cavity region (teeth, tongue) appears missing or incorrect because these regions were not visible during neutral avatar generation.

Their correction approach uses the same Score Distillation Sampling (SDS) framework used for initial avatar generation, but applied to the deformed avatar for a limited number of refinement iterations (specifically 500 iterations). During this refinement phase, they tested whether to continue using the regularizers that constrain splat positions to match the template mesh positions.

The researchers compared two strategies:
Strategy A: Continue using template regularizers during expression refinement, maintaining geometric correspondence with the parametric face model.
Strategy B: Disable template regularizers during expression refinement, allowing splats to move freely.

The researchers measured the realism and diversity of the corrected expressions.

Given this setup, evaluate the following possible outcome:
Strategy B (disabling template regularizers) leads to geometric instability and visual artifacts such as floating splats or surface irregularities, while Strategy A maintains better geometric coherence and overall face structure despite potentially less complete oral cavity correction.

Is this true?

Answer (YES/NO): NO